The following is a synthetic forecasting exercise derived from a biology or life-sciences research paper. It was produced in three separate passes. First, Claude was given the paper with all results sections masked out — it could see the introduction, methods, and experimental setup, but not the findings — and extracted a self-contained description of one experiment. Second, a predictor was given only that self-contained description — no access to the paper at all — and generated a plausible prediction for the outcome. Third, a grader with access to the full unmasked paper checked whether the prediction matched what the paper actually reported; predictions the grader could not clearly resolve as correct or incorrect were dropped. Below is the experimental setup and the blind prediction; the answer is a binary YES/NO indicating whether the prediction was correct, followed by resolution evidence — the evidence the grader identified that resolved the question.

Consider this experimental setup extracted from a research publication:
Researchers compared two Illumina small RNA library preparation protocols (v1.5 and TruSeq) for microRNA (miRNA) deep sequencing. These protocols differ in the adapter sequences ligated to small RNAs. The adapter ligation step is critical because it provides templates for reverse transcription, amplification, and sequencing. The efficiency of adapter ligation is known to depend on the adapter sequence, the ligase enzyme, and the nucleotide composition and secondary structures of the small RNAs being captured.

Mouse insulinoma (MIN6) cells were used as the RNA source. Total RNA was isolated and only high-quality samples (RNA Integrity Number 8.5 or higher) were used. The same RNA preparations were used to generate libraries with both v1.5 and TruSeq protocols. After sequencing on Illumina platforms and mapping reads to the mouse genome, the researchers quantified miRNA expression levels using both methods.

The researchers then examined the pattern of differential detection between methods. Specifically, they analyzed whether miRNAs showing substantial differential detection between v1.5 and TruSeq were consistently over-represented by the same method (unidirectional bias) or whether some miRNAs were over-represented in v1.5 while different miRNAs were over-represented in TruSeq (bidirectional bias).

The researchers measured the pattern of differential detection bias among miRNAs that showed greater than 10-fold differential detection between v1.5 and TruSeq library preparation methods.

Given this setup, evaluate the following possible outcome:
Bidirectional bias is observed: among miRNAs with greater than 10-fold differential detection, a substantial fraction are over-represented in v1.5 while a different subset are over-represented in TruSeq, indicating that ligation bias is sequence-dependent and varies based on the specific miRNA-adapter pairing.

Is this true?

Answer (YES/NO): NO